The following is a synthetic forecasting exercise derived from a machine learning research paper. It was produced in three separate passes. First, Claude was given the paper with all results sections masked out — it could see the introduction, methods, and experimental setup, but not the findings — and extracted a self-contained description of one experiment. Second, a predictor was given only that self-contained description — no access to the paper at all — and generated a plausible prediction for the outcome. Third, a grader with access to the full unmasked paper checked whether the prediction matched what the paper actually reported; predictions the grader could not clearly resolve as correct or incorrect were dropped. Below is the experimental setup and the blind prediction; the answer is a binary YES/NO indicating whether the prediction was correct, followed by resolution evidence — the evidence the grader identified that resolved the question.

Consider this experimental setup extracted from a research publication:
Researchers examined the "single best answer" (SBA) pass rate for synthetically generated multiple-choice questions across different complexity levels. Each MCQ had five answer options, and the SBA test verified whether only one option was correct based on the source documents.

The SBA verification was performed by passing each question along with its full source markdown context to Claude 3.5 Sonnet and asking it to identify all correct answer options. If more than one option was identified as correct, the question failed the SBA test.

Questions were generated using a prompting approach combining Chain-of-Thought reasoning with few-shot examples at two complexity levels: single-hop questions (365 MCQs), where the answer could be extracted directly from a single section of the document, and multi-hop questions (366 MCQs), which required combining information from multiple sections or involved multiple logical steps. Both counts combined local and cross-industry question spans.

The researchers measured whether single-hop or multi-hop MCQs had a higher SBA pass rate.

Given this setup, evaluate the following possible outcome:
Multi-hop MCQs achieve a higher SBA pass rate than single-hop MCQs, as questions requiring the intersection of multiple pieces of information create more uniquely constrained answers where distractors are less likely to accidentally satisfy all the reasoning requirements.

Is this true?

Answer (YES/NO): NO